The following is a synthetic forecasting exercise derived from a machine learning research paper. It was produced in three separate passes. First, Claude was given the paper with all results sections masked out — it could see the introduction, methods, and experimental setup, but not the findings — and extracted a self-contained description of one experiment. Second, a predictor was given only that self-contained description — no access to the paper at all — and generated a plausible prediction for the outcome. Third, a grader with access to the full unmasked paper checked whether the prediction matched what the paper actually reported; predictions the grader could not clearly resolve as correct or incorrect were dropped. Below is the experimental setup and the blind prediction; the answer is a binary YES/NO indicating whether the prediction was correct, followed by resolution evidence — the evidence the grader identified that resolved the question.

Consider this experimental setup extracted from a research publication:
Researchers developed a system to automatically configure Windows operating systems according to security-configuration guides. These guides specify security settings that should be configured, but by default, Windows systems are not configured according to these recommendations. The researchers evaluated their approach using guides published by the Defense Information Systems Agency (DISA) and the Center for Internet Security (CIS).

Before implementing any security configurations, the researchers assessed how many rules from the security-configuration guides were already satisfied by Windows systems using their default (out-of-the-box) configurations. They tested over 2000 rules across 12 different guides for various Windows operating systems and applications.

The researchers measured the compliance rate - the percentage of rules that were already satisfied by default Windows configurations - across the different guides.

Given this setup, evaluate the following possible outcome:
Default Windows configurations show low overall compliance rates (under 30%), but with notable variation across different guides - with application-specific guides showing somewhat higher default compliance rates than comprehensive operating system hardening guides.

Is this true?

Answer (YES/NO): NO